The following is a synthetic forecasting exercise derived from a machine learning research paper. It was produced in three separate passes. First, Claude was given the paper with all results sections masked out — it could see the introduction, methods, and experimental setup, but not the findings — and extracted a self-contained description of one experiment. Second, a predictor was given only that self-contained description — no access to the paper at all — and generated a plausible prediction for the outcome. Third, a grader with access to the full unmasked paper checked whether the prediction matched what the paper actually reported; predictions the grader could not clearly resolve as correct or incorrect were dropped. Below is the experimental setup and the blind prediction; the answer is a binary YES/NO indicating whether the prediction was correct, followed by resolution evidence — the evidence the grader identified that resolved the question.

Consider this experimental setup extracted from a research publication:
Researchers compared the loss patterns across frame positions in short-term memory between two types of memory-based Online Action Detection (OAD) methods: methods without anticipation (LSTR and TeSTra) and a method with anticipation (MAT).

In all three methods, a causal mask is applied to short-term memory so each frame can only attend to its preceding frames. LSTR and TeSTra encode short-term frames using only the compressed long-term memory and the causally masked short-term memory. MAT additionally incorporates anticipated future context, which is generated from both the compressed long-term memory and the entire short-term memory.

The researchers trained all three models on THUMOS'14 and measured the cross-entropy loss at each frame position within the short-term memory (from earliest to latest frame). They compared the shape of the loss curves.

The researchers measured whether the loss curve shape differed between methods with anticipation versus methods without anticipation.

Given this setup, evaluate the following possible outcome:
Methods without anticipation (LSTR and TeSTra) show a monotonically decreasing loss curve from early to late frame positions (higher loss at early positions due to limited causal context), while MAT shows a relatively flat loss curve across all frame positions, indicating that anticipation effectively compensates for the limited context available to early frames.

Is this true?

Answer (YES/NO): NO